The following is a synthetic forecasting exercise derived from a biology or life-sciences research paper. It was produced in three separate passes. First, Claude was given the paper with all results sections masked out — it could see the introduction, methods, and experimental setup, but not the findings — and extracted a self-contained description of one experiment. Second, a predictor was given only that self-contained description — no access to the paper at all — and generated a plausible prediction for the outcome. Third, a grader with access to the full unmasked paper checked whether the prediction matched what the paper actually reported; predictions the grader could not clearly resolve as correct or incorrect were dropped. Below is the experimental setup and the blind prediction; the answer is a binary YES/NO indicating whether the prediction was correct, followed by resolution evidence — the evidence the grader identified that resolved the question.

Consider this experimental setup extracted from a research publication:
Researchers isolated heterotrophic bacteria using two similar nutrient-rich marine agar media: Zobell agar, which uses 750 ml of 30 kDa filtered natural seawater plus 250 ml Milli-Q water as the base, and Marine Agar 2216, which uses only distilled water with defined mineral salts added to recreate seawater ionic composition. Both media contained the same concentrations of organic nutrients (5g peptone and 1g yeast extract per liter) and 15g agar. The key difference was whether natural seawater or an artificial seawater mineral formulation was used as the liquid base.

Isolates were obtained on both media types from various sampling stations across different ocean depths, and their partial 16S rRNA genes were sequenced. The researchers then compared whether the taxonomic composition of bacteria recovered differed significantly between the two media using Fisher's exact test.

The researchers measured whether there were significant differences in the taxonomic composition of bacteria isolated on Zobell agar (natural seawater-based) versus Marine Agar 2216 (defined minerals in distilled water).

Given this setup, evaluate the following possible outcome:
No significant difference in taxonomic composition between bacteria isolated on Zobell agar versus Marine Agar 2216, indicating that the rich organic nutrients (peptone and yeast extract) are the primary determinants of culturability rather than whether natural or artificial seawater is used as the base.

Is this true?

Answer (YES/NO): YES